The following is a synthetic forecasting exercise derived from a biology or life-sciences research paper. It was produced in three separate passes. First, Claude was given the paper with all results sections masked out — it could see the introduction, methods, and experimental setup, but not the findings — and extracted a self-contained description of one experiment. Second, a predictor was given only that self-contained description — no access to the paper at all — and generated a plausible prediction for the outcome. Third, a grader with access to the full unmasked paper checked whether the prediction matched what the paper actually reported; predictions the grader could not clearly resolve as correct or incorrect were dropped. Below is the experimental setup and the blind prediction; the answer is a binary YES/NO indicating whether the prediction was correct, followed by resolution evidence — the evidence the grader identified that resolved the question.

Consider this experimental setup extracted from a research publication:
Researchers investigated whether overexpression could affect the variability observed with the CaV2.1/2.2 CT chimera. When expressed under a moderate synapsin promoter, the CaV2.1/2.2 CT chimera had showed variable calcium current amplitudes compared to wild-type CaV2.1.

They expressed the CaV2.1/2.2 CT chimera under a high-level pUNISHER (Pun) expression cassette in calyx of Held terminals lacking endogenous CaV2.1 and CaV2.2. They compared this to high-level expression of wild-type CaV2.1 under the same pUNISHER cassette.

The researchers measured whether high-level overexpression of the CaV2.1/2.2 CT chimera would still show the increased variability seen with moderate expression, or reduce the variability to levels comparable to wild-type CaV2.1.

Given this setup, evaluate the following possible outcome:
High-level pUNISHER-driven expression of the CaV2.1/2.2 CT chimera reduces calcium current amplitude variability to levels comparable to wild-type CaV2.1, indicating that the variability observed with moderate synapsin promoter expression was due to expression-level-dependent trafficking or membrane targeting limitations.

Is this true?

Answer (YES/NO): YES